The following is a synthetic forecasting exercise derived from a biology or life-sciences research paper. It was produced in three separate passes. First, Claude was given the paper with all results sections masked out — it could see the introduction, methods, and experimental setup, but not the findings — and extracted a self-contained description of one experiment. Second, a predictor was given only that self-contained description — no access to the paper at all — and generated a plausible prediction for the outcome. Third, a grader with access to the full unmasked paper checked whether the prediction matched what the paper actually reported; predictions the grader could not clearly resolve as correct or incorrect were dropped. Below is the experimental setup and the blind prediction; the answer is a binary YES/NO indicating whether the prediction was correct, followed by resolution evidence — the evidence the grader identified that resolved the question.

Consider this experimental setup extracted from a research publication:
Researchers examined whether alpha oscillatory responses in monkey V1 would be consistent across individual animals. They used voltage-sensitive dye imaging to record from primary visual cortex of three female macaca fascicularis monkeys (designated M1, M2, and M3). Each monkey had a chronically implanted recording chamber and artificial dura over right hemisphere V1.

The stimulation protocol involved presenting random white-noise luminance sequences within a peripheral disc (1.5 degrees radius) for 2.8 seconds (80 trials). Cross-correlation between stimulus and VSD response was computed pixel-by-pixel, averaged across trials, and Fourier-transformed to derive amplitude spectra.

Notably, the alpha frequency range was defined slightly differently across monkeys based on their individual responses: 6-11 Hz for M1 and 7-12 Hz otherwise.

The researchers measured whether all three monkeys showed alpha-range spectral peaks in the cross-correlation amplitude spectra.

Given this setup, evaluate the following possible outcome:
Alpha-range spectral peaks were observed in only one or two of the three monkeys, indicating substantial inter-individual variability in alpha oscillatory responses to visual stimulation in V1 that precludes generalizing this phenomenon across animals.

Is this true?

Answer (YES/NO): YES